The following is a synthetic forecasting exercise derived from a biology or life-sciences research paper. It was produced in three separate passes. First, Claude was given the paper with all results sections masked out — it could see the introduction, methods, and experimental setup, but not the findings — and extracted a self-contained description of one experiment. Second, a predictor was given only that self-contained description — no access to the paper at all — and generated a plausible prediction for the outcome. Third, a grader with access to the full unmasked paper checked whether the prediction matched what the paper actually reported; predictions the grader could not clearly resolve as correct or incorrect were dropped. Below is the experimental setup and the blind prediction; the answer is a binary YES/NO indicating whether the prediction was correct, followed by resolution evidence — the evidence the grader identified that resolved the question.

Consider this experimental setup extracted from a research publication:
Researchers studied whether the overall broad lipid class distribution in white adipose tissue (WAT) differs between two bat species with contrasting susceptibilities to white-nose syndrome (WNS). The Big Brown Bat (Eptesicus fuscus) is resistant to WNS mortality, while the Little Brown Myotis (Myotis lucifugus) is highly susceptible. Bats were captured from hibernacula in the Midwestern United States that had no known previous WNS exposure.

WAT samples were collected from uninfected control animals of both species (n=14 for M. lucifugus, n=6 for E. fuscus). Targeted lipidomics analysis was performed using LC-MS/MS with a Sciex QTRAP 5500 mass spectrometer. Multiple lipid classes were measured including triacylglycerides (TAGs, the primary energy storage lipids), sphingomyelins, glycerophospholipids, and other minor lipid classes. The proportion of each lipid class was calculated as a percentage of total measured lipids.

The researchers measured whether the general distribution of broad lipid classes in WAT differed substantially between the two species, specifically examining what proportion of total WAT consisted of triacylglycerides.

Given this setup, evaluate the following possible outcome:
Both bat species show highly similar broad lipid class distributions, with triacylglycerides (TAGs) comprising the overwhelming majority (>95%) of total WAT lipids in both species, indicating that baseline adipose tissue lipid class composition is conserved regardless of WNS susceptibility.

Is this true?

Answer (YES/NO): NO